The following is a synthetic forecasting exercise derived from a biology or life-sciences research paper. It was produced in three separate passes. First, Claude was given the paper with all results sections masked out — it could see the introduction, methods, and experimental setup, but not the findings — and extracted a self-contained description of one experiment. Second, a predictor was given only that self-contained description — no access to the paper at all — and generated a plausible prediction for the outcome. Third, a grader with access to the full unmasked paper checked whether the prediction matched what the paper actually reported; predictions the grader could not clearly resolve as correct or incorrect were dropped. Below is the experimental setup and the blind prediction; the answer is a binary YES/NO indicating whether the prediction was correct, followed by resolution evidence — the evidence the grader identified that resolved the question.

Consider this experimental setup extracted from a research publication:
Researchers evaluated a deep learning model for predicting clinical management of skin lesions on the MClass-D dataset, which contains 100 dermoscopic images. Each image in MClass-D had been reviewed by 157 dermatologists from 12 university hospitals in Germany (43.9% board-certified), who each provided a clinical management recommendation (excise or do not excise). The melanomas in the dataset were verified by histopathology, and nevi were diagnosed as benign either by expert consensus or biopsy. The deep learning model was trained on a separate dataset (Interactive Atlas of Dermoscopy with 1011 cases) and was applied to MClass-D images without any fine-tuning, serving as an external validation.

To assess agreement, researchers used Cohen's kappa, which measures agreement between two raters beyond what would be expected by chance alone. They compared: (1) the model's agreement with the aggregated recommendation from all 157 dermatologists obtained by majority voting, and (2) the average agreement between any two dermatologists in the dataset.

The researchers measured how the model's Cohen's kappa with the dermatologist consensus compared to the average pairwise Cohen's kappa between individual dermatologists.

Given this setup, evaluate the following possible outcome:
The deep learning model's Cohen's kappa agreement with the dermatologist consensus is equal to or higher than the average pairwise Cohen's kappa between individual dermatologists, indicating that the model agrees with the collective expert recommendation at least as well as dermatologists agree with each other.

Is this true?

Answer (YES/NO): YES